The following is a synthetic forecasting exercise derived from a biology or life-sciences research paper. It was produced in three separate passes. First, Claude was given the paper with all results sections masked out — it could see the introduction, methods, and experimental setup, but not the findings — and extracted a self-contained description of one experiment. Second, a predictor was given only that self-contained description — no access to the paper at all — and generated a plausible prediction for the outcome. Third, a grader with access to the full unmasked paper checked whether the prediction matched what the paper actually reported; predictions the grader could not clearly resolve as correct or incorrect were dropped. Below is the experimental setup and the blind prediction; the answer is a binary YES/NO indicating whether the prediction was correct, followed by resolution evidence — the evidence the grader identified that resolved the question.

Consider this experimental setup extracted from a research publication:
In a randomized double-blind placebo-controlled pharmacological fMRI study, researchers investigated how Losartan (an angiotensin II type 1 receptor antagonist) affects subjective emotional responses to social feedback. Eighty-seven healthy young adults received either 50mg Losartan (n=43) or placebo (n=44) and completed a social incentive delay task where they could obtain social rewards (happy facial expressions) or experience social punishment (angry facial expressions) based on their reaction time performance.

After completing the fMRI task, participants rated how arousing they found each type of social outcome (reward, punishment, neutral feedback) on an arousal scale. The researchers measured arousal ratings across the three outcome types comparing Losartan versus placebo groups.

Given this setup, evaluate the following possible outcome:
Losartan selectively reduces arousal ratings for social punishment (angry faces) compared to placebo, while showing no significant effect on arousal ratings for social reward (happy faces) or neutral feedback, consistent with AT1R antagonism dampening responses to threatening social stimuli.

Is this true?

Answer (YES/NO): NO